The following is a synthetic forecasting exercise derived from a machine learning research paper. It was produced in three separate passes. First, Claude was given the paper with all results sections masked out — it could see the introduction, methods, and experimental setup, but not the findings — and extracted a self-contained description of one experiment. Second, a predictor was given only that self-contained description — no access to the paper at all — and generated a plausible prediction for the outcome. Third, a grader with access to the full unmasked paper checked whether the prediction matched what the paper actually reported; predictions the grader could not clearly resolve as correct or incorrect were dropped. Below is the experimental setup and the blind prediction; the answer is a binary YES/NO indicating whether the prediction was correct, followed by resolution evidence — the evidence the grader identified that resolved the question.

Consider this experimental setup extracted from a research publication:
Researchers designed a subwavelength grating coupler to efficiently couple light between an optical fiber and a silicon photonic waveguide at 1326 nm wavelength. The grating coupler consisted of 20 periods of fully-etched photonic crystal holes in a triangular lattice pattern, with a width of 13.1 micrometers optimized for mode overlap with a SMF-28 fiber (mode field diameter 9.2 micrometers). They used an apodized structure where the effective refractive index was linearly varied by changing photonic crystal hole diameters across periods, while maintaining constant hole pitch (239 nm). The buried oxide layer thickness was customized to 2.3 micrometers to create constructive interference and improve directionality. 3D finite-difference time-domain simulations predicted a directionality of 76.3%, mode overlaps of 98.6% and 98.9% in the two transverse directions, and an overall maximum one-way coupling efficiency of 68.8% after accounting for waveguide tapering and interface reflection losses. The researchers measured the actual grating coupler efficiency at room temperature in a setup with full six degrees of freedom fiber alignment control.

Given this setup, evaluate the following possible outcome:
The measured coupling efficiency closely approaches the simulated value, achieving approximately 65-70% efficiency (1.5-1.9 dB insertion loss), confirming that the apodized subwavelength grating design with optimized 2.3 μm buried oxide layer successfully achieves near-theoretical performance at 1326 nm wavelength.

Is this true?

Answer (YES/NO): NO